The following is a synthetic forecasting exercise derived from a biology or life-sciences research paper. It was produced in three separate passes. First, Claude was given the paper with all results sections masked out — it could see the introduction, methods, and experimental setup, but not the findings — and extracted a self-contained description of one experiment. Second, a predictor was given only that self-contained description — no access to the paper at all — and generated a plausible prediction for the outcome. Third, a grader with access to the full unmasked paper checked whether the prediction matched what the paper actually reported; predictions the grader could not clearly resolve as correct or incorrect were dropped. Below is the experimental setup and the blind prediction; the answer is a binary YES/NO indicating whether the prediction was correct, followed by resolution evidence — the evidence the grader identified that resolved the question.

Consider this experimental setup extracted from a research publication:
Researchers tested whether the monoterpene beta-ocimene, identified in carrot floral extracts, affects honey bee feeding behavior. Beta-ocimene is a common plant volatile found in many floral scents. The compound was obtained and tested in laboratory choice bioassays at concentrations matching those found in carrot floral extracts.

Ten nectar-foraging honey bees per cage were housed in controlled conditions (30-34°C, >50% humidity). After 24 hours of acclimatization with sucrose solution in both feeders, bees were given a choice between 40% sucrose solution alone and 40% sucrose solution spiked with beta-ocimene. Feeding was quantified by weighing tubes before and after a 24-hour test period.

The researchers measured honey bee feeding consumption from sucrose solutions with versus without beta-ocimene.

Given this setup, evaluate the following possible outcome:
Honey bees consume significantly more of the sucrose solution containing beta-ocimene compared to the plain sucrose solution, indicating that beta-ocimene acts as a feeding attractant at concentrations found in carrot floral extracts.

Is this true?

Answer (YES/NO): YES